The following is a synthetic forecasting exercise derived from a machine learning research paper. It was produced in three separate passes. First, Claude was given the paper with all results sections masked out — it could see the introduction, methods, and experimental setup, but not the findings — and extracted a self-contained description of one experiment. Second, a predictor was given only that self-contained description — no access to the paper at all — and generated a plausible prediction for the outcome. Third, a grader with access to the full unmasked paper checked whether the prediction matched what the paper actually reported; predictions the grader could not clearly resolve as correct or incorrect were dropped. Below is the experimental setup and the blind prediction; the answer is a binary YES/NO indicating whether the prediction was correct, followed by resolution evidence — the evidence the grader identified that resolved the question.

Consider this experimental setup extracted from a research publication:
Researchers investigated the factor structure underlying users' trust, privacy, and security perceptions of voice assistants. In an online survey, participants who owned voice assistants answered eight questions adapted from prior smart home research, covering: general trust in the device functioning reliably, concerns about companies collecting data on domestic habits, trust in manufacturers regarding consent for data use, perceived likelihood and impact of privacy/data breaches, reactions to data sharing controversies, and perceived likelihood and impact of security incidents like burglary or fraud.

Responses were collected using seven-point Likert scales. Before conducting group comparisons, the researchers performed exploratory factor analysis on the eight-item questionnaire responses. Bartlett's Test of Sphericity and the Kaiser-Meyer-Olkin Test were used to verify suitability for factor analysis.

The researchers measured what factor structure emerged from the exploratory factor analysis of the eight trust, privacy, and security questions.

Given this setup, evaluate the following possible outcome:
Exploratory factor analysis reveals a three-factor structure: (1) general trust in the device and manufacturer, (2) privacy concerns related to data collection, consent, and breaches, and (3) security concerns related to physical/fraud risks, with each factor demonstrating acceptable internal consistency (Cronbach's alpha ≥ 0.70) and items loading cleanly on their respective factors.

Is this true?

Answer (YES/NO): NO